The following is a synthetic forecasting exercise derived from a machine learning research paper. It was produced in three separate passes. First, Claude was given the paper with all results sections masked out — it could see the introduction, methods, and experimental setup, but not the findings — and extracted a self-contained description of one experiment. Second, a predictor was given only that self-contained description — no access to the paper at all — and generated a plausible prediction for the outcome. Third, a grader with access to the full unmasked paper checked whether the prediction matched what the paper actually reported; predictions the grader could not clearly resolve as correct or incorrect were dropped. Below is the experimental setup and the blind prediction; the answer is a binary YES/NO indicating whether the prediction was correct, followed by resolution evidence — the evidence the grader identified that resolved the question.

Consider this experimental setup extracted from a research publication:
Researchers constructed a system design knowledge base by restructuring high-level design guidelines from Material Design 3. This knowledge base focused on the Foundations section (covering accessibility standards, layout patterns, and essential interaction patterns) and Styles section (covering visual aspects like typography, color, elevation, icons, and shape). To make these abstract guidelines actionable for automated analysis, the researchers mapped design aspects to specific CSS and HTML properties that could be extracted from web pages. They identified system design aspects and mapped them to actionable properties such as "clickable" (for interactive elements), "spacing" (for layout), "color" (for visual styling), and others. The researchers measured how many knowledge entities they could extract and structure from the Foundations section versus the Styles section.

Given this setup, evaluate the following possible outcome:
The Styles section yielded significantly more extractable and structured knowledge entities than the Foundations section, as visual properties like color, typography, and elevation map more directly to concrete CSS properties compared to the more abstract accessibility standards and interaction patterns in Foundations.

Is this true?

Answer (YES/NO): NO